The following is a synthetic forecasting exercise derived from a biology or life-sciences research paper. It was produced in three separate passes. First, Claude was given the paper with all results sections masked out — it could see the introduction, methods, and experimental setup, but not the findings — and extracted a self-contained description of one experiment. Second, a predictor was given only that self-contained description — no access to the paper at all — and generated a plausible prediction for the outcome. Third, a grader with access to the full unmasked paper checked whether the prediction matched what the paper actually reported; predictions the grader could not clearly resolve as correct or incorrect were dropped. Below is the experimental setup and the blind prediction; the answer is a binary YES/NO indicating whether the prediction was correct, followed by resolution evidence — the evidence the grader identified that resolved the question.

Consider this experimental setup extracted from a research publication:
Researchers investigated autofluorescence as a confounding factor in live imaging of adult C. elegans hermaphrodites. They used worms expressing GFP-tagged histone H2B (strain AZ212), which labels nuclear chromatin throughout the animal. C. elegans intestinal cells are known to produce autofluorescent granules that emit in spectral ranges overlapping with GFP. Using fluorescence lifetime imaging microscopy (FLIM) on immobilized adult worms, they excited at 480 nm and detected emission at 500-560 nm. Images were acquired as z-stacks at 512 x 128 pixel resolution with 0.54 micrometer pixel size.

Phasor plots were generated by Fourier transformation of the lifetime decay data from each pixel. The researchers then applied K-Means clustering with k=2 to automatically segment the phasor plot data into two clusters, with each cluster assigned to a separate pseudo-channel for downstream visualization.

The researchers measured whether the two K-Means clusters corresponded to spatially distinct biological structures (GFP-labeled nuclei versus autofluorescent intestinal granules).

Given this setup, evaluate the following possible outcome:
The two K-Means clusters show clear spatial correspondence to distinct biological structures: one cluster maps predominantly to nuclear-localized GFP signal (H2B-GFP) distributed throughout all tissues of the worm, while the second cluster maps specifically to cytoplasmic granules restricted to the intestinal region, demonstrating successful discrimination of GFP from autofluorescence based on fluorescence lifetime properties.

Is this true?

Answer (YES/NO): YES